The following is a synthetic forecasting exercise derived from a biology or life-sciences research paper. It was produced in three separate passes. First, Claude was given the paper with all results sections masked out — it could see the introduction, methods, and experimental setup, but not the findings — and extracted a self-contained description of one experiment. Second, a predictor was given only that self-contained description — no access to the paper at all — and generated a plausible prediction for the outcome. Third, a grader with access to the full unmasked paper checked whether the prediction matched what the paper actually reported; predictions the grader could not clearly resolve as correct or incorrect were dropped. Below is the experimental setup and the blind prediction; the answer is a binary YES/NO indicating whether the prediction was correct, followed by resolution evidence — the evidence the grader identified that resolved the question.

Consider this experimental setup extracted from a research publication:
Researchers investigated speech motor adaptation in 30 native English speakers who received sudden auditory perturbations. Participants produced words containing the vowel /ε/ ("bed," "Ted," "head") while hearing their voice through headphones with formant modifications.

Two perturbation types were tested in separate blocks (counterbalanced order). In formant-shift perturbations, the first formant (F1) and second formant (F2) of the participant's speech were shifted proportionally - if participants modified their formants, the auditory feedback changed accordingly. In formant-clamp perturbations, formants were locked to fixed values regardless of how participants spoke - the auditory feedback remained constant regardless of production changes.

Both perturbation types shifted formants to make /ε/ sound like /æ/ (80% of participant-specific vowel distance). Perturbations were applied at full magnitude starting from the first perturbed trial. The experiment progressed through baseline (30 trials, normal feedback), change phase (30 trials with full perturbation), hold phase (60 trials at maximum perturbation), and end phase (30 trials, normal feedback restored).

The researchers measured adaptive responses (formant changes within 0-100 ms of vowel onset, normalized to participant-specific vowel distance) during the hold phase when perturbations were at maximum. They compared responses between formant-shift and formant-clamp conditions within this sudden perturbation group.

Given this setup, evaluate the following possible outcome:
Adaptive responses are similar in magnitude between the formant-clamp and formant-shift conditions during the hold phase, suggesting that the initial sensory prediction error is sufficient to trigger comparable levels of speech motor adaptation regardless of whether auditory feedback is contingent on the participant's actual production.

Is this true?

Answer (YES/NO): NO